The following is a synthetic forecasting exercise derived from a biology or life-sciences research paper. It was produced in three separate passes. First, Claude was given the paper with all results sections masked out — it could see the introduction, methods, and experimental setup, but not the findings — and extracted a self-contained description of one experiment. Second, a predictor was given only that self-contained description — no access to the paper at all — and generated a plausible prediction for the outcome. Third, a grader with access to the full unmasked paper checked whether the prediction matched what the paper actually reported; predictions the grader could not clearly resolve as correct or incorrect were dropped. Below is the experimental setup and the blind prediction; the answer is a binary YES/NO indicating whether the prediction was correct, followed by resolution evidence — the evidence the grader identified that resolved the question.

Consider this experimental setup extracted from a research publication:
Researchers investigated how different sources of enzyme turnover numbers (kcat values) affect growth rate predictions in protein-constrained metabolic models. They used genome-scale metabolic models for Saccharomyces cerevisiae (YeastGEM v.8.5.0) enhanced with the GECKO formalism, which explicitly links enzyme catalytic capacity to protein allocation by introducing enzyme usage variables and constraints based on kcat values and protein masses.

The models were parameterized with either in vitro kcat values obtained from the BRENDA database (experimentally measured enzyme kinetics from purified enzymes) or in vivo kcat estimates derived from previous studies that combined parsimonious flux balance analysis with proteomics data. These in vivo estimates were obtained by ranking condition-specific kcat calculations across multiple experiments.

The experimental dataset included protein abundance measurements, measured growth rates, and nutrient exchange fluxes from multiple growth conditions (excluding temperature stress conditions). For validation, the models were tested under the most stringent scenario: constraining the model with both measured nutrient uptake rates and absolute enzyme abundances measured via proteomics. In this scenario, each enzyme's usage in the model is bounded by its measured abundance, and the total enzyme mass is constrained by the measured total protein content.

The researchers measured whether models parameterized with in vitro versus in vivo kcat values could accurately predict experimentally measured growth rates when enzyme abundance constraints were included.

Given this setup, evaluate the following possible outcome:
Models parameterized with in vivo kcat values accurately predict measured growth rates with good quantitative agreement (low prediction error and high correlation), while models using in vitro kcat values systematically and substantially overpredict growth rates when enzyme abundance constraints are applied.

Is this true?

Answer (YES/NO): NO